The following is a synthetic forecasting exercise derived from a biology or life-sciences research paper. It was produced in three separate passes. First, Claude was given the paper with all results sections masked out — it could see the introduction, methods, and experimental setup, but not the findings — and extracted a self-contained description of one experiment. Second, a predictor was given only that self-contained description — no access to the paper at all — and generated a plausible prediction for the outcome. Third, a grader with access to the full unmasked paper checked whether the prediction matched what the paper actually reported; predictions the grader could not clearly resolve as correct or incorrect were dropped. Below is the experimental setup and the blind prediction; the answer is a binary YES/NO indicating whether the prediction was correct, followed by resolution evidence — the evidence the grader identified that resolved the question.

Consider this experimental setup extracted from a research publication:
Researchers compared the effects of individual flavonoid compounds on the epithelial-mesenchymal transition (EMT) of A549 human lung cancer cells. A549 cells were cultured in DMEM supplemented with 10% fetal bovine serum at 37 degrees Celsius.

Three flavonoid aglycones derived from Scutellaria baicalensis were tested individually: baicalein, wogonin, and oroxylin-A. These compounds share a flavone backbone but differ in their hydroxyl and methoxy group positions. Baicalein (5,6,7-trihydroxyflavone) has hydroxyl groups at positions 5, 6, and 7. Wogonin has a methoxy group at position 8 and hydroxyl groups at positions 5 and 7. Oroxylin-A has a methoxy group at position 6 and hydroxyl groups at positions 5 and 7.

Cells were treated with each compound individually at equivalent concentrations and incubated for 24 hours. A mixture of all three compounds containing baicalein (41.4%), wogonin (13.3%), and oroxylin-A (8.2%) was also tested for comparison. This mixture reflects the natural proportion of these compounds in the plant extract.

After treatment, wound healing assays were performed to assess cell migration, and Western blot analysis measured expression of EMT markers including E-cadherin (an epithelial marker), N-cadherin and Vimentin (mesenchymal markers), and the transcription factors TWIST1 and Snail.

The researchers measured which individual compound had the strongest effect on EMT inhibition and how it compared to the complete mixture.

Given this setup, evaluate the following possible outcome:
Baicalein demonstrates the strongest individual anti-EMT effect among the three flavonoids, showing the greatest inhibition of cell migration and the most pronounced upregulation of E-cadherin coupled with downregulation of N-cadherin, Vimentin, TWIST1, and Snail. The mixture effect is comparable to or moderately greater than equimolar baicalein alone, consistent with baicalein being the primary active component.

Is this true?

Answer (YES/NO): YES